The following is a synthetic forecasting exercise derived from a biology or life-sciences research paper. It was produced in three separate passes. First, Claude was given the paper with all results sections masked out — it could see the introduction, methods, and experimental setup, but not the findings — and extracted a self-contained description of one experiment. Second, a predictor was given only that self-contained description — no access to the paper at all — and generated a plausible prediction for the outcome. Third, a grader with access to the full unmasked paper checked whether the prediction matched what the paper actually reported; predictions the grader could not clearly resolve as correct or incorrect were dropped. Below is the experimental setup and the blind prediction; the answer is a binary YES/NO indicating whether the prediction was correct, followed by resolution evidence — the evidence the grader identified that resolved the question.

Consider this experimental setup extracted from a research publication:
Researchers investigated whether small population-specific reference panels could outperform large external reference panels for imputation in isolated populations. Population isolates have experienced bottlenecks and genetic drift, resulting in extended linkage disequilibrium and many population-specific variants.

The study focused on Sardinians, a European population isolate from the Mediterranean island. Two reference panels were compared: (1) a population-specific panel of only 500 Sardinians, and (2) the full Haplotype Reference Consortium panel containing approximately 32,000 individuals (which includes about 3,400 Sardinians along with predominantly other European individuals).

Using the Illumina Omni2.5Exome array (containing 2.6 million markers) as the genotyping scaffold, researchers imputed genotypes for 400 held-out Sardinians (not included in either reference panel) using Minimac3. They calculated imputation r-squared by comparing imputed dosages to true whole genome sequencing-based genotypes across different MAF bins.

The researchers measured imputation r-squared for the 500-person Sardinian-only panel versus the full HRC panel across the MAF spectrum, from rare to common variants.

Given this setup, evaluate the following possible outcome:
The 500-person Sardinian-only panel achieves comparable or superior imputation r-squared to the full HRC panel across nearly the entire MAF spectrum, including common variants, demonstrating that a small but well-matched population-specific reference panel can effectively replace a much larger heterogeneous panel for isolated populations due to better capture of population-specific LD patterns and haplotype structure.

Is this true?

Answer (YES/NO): NO